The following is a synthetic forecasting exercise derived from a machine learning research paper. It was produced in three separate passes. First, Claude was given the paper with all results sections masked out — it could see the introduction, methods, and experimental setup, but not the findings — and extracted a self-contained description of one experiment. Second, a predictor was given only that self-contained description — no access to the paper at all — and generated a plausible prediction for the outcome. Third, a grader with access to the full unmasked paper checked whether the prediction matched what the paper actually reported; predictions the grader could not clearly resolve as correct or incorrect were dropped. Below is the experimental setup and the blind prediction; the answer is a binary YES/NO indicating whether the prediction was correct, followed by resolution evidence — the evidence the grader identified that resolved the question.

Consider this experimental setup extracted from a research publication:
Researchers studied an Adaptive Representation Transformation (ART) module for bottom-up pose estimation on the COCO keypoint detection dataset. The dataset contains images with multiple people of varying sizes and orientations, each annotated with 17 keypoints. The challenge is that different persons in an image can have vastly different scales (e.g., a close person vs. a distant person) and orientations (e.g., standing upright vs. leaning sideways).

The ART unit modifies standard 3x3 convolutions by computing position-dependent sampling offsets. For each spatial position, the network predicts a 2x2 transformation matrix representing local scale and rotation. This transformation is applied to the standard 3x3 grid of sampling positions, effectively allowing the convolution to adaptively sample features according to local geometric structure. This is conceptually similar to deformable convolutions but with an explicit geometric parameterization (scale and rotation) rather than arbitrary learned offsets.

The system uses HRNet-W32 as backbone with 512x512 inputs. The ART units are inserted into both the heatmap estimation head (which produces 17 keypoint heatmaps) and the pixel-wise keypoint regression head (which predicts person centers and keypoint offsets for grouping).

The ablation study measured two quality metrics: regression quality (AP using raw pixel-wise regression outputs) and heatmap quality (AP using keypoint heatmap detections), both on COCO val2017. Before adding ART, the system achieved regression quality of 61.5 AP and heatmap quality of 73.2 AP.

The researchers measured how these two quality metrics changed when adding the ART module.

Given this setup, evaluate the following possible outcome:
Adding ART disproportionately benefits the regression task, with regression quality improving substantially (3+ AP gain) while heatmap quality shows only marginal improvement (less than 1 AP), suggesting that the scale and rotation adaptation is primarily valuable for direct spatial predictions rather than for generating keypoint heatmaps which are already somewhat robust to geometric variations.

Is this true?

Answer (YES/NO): YES